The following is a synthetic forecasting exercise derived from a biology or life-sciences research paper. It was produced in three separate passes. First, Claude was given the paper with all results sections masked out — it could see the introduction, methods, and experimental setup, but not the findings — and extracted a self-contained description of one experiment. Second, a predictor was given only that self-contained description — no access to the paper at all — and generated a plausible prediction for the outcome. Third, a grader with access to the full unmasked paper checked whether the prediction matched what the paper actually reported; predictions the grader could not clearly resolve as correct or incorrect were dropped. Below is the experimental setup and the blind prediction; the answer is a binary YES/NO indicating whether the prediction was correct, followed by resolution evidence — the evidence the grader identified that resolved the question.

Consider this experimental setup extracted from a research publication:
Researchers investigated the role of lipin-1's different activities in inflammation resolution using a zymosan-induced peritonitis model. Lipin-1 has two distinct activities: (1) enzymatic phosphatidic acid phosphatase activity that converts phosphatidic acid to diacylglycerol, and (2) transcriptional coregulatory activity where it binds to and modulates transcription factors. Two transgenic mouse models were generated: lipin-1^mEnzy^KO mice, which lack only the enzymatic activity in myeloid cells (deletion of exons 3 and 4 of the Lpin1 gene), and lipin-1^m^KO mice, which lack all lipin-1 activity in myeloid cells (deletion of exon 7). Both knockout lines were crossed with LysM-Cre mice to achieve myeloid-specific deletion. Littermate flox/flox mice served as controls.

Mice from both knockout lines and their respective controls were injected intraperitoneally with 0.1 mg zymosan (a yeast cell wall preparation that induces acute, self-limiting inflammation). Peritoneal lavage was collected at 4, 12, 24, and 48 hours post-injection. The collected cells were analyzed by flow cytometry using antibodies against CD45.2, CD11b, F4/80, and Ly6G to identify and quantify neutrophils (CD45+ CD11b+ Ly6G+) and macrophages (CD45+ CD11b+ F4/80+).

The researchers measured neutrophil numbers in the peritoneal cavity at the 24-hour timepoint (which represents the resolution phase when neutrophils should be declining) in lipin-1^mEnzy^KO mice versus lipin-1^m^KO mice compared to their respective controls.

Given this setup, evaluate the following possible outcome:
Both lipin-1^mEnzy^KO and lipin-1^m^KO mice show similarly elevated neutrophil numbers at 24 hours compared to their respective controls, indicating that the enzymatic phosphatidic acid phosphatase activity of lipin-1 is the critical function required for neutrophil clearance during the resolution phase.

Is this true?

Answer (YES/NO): NO